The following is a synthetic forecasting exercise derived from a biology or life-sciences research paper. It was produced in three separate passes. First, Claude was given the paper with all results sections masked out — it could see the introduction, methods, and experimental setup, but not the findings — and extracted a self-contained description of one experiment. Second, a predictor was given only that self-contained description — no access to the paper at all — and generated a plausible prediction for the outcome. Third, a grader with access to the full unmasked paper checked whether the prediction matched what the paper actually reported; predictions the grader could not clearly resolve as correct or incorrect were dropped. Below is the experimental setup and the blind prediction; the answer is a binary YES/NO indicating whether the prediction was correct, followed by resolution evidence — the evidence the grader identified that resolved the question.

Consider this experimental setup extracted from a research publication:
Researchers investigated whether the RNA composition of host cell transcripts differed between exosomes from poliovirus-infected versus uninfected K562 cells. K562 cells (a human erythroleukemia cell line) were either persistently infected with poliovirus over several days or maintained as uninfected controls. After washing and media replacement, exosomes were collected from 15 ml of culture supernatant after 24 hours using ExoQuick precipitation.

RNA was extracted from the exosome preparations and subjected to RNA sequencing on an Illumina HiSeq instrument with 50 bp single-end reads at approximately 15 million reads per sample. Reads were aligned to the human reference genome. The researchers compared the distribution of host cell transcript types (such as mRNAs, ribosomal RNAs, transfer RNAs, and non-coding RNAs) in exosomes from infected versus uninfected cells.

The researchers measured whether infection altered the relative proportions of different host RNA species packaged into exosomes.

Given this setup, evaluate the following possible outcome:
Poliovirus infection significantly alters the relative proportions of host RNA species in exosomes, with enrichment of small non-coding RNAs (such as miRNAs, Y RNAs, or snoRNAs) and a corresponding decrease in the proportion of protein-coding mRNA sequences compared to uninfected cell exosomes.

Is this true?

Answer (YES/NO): NO